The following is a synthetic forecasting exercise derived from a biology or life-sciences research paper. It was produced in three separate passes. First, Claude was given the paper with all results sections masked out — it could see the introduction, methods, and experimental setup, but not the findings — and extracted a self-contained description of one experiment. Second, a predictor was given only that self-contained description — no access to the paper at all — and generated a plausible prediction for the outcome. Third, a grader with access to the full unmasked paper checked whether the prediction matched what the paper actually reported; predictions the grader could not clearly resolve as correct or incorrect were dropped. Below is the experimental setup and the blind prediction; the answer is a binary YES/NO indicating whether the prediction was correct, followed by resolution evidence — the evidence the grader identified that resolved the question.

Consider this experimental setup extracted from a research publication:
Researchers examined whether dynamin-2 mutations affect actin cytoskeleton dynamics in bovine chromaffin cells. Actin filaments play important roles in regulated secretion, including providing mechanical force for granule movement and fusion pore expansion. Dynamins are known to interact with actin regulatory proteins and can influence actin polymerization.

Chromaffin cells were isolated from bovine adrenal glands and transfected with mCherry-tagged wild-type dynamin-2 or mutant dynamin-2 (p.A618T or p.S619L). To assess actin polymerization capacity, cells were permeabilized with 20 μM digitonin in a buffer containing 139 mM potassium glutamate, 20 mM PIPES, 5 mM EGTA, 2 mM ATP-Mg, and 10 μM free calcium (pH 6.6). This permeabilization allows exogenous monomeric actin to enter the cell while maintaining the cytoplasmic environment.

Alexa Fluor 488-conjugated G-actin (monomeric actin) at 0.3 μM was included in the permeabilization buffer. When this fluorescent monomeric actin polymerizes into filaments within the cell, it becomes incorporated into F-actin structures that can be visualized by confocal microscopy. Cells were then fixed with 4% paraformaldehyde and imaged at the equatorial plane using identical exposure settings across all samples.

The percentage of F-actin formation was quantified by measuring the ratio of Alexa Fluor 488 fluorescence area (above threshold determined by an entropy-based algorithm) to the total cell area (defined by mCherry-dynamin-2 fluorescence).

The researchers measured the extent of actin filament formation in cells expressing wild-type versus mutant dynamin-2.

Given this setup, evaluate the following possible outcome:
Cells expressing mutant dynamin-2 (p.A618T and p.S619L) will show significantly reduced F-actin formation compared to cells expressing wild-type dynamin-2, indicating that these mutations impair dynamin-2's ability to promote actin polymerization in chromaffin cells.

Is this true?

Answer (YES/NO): YES